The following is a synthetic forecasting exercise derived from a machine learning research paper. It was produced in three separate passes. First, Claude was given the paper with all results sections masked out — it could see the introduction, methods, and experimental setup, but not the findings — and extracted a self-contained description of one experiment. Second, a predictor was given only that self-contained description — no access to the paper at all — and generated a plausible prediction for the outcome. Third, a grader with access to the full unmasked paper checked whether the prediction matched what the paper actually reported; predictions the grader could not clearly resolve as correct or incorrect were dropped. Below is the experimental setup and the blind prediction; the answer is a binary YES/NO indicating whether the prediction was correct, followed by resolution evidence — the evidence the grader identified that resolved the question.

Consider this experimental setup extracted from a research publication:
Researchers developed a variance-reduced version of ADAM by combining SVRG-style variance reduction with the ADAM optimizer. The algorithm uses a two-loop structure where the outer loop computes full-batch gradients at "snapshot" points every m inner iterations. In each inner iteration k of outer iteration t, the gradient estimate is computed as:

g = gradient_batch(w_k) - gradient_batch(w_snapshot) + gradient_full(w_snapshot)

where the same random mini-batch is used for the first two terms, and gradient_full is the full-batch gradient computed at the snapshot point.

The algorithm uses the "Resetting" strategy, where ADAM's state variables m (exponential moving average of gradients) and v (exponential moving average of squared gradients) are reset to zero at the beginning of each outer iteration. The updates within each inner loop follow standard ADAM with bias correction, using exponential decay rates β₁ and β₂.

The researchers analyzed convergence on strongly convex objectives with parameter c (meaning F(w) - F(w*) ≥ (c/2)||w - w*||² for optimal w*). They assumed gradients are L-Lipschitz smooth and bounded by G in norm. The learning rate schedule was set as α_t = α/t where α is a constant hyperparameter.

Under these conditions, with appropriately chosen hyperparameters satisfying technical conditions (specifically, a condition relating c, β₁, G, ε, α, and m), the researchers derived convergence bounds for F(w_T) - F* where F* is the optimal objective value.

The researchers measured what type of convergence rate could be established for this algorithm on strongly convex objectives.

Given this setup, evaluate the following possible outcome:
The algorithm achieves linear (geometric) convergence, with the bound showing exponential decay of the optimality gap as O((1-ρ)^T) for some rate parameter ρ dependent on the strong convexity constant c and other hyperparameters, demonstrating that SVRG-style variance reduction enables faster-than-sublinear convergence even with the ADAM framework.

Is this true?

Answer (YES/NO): NO